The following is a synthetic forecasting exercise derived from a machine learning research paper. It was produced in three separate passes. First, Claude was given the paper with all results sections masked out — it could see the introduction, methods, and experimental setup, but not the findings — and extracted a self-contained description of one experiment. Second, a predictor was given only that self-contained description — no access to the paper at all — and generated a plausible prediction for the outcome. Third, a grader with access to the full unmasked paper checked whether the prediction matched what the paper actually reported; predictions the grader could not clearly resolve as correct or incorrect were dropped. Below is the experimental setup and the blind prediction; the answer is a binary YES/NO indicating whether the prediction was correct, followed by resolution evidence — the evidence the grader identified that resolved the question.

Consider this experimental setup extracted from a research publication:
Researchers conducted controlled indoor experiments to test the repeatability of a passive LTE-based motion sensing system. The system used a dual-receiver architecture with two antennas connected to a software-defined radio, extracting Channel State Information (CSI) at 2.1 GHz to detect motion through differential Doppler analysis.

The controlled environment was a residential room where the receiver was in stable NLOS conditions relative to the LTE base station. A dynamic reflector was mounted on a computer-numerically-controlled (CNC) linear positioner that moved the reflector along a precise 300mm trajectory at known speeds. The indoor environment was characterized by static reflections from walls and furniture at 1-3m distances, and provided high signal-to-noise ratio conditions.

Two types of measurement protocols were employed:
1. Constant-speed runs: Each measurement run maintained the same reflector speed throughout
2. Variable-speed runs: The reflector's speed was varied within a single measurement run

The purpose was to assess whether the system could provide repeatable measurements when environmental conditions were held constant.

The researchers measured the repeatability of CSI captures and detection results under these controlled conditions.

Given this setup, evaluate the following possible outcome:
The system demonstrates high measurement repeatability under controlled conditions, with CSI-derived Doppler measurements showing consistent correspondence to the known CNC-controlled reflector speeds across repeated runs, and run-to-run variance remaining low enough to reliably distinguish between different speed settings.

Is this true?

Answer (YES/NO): YES